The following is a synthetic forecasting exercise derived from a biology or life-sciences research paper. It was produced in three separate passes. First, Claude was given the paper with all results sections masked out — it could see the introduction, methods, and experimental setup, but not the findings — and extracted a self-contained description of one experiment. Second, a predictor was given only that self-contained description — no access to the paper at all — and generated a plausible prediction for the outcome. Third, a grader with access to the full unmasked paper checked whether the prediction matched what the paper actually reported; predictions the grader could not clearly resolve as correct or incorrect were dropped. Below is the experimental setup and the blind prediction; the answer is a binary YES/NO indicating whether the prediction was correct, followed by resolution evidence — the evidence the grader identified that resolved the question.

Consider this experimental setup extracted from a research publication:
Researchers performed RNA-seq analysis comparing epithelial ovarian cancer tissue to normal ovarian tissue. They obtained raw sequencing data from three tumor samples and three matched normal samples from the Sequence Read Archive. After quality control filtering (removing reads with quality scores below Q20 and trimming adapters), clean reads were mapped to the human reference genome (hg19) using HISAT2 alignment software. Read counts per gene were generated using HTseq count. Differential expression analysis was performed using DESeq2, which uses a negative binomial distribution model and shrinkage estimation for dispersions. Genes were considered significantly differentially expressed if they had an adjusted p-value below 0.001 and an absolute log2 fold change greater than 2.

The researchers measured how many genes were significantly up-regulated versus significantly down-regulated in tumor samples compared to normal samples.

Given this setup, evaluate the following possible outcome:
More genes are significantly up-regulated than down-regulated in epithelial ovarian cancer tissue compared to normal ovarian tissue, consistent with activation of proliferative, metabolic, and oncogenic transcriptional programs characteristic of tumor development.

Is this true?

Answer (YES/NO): YES